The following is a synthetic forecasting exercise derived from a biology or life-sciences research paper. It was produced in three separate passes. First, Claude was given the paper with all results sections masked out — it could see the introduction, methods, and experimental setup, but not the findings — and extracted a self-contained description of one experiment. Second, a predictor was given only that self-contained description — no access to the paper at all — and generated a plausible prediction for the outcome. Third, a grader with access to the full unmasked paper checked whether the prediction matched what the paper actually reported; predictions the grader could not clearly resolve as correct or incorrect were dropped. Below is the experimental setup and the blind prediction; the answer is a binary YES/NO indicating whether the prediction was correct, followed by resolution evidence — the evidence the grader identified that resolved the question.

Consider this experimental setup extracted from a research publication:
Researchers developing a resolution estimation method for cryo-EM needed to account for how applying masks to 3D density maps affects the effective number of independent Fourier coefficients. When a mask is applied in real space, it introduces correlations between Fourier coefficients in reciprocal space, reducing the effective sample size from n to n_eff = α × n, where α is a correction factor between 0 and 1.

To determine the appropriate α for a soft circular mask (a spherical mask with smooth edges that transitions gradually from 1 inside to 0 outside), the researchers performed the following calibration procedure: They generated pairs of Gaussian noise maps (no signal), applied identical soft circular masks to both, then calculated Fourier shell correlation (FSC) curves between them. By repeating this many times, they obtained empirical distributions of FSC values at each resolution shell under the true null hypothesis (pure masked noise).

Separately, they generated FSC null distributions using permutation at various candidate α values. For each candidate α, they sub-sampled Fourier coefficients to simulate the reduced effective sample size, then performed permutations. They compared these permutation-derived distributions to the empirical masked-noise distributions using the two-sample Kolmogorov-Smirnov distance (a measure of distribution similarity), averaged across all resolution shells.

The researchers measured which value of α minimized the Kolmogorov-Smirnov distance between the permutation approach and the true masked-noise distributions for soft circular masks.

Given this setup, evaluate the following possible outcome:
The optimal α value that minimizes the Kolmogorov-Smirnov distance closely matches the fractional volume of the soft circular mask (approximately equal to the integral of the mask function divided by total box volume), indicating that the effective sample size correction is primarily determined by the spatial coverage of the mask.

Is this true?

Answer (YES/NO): NO